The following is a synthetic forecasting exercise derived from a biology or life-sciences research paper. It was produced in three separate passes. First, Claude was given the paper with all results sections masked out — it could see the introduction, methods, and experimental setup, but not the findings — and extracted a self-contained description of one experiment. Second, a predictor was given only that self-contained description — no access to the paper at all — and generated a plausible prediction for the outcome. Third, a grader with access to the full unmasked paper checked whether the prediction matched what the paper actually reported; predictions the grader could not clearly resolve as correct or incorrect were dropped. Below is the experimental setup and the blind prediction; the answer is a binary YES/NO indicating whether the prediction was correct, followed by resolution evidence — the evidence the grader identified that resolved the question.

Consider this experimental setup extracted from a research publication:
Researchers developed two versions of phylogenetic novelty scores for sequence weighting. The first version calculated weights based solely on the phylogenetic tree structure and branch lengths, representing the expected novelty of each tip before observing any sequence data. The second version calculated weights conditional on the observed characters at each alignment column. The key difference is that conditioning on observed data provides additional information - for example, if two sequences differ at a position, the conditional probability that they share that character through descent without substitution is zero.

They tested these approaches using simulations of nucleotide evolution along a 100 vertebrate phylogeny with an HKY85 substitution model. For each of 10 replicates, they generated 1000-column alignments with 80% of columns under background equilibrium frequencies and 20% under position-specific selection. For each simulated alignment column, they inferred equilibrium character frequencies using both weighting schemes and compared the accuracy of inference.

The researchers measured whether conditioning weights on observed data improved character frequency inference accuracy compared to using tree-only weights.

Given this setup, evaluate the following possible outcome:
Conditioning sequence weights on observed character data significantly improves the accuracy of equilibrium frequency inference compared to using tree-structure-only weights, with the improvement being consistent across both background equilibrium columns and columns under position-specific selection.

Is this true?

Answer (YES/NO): NO